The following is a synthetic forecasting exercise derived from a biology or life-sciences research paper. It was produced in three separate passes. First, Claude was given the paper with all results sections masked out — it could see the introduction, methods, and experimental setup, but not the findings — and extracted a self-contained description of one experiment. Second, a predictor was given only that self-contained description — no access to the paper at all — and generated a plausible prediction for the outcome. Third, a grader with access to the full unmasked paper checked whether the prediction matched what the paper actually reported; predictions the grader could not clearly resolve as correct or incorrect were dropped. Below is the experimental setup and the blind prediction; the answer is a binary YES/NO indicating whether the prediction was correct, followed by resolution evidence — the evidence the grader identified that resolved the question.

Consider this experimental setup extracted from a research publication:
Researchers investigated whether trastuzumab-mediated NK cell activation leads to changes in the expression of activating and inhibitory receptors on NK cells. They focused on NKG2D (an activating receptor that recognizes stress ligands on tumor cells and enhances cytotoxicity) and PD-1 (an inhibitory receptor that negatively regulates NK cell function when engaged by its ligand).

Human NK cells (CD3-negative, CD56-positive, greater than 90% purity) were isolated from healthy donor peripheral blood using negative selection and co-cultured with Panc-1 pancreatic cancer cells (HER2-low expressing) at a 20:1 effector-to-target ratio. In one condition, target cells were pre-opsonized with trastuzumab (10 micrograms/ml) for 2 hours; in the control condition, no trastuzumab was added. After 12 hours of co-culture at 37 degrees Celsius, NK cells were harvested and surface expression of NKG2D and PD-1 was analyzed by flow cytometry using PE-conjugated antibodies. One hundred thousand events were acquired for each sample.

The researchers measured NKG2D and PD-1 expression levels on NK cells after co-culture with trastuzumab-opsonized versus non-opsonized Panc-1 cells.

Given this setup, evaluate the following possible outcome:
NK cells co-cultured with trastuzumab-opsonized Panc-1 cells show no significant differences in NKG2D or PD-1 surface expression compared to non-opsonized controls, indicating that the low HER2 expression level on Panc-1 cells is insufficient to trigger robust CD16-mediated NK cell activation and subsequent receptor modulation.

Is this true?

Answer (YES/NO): NO